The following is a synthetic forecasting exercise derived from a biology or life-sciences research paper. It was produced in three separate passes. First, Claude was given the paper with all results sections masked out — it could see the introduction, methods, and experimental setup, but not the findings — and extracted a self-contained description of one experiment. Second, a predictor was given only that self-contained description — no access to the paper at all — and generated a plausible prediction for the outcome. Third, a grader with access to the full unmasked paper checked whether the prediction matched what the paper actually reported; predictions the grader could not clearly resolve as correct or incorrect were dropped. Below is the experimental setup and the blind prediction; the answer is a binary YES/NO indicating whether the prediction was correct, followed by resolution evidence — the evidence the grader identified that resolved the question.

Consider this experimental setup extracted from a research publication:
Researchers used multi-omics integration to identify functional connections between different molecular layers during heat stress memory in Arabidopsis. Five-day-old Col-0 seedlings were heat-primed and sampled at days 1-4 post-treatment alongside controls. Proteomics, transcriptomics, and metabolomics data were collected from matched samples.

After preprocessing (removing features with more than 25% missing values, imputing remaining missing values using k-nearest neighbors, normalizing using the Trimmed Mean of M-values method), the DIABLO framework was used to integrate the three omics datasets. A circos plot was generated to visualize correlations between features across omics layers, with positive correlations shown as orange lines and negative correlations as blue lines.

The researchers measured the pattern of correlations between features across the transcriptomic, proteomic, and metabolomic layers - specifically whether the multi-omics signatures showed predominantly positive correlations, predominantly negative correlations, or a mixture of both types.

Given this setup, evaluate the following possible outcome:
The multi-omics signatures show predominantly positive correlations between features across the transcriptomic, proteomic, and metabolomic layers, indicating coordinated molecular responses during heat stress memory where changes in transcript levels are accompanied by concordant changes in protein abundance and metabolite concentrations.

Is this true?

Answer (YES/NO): YES